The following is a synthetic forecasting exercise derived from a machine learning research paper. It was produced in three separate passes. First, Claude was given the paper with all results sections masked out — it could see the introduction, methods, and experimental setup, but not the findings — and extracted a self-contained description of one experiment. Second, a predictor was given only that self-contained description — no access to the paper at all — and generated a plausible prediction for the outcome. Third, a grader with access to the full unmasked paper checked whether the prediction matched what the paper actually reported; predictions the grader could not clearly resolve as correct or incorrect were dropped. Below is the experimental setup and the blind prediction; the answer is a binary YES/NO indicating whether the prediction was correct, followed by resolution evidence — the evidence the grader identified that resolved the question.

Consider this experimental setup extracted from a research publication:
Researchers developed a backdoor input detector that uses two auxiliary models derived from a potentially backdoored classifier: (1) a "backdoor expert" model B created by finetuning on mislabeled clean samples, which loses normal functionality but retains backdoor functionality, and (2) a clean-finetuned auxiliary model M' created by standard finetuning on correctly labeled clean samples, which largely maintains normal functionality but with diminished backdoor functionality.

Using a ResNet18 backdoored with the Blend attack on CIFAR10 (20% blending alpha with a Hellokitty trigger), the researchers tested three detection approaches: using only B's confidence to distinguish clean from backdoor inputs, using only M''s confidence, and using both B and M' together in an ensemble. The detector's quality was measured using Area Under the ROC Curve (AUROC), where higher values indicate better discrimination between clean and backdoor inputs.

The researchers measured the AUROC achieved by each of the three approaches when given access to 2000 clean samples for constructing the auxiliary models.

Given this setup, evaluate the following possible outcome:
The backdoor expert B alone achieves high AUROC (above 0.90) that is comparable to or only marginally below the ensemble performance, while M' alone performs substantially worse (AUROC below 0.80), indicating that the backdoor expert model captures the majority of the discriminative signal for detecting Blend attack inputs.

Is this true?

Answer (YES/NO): NO